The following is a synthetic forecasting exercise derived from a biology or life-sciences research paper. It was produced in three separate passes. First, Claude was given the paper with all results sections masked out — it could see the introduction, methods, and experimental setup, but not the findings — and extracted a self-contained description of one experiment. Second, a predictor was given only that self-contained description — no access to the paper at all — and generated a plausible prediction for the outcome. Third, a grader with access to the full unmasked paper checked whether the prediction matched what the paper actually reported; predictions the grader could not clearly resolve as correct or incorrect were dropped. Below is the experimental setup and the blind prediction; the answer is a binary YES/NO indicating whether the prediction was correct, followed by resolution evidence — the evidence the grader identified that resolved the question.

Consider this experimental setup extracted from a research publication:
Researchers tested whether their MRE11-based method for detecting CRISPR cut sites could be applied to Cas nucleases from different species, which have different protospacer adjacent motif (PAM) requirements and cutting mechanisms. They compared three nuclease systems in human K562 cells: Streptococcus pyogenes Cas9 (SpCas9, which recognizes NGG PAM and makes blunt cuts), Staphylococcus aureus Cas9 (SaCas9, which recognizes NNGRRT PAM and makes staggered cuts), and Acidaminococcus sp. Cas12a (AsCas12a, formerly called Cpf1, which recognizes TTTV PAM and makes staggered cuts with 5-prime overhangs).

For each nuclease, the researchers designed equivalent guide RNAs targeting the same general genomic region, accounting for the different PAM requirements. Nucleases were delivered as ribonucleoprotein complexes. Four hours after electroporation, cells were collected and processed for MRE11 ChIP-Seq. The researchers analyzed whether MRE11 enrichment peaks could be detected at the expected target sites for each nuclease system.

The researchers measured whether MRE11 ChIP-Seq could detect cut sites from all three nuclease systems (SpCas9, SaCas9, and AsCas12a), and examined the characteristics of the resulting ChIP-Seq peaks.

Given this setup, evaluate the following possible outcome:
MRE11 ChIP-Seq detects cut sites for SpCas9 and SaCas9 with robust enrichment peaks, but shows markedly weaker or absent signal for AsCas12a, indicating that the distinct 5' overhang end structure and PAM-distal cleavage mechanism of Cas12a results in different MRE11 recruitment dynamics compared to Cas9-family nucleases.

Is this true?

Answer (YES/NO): NO